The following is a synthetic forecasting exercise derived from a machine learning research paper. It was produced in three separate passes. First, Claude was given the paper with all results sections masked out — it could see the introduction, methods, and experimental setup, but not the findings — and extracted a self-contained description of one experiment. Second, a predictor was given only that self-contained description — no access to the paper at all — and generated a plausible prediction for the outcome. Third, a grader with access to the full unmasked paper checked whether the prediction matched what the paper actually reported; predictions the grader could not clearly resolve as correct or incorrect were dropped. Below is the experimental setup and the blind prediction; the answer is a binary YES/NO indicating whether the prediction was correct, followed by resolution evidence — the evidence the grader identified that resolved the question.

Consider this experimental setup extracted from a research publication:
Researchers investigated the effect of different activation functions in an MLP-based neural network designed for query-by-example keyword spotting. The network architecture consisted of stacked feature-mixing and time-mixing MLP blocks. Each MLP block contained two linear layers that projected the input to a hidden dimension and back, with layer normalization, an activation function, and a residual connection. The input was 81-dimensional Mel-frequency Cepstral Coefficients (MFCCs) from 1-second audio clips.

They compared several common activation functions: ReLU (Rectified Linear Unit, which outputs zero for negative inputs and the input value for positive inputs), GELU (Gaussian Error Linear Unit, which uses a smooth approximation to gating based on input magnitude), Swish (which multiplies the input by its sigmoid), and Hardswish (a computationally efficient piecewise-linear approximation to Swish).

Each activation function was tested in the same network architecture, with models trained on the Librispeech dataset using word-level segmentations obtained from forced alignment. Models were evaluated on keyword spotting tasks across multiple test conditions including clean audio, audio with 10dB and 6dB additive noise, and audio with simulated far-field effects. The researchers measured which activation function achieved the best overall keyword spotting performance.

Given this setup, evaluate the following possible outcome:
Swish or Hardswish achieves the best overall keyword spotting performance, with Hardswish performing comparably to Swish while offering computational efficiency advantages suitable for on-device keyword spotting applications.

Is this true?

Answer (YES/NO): NO